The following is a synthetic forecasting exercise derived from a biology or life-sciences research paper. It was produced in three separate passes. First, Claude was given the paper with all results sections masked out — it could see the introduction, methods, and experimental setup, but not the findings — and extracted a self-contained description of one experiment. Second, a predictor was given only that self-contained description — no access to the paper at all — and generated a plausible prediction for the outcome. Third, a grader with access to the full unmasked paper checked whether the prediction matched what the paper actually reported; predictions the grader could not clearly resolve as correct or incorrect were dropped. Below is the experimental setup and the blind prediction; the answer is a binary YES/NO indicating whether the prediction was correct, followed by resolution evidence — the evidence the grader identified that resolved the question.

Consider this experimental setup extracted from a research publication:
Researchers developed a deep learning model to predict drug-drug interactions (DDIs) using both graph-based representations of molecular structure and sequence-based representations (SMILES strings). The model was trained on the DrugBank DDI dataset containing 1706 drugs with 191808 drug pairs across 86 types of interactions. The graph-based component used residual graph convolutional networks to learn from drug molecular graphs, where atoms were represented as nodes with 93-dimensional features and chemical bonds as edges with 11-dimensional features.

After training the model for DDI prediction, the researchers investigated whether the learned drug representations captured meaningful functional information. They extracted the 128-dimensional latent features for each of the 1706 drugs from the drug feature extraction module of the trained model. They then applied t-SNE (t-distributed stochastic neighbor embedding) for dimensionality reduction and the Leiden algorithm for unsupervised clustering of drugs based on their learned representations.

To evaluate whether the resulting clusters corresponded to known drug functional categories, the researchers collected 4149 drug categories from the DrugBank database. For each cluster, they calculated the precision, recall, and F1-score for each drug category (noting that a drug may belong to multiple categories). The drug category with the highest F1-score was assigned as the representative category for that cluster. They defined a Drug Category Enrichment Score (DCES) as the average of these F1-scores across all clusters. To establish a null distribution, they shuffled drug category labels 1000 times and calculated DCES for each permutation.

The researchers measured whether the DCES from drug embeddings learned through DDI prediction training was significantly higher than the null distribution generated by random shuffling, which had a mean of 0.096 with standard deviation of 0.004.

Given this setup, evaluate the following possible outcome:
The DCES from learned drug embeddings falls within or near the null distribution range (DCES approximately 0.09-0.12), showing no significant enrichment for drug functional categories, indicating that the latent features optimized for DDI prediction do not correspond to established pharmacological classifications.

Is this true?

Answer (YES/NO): NO